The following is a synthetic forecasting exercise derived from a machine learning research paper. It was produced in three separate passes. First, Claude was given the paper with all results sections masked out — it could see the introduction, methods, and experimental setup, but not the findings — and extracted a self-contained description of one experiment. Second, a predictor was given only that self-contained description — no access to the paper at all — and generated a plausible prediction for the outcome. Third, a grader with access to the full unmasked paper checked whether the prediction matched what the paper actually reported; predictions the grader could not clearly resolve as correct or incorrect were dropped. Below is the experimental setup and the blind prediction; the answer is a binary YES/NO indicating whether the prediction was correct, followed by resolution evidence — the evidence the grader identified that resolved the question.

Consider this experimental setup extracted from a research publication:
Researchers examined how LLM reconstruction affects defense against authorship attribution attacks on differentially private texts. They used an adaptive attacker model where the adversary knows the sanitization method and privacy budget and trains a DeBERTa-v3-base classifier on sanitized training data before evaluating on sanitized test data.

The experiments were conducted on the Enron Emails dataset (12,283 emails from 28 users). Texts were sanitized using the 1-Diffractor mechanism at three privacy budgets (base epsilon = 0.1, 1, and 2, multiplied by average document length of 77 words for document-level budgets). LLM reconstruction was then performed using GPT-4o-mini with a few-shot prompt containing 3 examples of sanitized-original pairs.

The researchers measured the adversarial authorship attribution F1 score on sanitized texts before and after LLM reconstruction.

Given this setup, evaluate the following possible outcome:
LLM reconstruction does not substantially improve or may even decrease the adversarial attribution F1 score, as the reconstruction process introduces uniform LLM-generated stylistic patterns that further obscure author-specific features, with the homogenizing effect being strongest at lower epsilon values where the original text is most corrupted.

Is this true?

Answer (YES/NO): YES